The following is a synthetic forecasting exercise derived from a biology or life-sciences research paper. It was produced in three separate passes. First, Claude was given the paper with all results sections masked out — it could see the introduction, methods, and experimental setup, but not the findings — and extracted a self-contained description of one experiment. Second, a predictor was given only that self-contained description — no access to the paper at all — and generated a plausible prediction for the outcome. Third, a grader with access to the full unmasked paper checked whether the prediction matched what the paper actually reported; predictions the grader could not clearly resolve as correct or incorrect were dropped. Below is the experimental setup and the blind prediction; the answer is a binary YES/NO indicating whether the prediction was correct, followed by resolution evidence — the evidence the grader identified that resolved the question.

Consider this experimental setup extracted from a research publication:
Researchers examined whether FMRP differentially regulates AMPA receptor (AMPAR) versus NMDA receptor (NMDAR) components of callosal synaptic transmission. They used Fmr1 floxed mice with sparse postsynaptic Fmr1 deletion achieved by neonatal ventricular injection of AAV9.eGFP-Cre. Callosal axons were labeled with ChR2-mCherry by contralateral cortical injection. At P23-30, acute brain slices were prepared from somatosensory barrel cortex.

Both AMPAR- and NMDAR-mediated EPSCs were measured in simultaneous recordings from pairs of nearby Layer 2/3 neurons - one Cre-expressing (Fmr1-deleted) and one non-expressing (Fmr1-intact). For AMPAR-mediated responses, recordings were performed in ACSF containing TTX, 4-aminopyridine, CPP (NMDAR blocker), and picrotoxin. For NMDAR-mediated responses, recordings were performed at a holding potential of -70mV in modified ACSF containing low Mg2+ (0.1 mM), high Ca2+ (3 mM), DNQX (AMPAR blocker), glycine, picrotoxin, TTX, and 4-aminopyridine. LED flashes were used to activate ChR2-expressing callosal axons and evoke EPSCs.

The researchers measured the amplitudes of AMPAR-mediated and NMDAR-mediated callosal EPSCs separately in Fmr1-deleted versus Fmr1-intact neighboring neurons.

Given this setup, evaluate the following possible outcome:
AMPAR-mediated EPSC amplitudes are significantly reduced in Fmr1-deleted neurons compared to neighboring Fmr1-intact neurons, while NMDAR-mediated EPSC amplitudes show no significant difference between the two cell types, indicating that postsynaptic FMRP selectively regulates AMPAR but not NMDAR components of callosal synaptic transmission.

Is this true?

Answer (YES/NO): YES